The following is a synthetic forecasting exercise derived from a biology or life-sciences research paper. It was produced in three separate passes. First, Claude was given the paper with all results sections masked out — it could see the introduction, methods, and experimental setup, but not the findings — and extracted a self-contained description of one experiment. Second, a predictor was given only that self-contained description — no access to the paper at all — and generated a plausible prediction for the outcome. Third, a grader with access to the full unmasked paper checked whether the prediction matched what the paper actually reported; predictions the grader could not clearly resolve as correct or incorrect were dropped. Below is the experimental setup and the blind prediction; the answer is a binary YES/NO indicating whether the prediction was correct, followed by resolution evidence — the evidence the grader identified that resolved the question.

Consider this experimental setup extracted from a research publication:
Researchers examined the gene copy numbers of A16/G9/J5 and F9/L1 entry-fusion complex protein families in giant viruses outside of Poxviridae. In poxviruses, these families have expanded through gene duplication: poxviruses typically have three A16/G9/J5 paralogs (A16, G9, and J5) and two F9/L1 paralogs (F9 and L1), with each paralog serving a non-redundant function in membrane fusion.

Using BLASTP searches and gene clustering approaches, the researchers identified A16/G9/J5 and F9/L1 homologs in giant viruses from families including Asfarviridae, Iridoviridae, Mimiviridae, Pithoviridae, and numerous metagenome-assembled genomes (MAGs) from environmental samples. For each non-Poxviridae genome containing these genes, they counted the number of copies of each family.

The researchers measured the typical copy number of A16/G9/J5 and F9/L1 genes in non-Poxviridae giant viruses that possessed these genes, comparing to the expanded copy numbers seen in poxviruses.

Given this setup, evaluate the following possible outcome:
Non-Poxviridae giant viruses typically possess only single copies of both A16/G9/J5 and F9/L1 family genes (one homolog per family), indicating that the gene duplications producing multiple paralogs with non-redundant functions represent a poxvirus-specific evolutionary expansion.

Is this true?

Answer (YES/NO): YES